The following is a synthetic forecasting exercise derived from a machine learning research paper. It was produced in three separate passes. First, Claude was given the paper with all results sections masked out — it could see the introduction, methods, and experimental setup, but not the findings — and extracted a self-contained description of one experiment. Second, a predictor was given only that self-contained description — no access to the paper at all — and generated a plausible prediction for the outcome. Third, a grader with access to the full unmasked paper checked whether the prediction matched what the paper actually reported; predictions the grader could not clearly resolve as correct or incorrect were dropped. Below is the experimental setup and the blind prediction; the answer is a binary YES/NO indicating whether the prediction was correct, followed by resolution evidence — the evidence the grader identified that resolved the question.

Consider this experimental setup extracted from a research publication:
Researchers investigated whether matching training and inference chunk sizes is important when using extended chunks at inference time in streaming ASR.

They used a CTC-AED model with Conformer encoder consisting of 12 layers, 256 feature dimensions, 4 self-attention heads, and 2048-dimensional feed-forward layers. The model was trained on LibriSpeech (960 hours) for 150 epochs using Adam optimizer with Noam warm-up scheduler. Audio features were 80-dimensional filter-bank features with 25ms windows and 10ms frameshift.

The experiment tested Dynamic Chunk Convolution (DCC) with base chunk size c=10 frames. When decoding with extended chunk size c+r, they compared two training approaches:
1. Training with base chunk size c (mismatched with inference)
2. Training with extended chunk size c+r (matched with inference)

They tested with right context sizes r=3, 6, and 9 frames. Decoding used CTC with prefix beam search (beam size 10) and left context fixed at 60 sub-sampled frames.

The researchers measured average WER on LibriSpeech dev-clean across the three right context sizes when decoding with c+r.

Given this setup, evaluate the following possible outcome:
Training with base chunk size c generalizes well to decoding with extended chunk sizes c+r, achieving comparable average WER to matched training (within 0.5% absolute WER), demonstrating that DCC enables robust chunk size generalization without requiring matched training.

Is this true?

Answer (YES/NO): YES